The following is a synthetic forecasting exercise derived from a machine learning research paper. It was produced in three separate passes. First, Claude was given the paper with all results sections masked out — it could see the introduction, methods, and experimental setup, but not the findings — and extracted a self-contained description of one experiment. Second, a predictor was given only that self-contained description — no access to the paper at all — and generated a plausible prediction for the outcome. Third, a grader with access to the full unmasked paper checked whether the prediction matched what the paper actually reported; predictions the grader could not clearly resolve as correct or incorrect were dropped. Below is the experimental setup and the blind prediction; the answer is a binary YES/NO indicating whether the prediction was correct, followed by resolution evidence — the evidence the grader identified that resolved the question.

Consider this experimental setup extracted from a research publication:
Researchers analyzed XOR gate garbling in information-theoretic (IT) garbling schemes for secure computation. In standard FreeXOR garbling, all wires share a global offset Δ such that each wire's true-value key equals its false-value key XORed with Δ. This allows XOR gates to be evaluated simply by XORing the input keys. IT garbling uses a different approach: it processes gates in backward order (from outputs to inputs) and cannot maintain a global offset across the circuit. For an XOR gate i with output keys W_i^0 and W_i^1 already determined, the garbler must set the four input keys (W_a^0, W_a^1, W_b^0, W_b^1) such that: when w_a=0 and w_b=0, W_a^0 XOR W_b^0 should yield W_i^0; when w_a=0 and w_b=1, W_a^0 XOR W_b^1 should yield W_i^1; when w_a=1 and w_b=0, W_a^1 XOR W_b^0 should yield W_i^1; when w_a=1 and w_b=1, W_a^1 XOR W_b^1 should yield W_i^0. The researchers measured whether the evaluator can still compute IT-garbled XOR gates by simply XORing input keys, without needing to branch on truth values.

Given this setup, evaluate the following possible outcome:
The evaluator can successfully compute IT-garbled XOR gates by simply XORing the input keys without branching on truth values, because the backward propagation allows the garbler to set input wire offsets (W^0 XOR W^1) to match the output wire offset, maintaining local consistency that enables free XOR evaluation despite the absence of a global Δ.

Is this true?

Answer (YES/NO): YES